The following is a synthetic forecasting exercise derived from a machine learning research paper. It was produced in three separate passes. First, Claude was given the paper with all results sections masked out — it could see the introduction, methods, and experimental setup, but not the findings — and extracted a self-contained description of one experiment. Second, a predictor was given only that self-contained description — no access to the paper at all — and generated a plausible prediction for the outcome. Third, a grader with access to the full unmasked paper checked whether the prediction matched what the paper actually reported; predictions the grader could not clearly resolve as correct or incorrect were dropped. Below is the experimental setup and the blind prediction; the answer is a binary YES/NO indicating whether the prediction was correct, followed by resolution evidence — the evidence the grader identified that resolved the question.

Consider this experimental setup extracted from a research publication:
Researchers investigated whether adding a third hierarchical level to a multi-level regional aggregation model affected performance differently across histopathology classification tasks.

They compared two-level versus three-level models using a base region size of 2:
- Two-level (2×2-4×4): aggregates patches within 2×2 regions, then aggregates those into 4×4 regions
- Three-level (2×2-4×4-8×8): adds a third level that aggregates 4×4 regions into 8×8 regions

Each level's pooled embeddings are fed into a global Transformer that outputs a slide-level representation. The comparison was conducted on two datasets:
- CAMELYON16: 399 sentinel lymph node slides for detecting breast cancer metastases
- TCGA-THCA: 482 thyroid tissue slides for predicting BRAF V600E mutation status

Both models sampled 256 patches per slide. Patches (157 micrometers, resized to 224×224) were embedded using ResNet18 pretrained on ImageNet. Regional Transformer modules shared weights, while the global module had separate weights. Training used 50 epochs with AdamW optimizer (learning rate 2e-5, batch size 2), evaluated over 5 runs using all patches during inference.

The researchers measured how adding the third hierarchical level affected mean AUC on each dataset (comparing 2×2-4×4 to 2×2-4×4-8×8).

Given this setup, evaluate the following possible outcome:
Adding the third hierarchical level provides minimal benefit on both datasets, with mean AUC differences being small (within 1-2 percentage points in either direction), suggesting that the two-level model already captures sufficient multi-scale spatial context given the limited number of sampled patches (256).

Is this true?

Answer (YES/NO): NO